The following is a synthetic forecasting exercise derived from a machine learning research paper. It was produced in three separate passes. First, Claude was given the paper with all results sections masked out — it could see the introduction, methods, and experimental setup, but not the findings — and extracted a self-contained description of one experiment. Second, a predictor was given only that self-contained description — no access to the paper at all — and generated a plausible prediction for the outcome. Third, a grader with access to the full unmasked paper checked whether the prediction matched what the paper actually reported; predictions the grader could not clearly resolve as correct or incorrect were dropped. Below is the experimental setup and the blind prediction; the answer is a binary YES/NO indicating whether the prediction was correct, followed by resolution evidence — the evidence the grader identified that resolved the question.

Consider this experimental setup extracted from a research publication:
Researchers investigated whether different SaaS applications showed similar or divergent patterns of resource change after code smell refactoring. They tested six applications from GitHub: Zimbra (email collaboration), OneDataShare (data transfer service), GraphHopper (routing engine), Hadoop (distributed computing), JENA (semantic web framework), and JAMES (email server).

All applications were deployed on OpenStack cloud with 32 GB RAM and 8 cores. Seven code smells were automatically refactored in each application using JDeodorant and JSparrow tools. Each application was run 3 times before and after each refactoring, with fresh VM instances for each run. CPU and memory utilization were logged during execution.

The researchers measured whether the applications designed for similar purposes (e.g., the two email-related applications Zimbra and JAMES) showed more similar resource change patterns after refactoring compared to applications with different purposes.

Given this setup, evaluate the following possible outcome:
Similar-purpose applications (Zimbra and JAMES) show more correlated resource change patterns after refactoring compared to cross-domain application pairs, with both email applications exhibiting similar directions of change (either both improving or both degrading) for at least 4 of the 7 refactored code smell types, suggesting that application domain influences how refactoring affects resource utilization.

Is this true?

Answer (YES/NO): NO